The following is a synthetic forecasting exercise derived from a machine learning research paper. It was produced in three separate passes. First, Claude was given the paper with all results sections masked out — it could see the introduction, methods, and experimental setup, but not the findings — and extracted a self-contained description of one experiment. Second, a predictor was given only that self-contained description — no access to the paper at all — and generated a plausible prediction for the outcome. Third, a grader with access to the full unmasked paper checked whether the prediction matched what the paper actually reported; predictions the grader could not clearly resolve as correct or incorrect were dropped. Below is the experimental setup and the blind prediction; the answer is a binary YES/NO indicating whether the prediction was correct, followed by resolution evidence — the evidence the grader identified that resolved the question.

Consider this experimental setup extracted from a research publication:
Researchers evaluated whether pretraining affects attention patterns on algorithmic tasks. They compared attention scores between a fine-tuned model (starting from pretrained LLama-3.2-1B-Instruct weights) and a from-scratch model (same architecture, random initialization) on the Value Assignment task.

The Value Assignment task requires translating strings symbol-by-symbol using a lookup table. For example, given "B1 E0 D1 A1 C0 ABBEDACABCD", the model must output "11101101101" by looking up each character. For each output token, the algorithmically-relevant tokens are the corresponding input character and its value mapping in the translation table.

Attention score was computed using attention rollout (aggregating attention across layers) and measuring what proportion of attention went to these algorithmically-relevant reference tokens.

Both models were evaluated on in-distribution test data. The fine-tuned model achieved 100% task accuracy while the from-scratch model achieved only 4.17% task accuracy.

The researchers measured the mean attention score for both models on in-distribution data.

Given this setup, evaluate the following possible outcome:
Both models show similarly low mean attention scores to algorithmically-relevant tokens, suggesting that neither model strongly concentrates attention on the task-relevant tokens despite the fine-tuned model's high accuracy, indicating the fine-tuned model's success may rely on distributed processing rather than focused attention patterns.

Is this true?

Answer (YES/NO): NO